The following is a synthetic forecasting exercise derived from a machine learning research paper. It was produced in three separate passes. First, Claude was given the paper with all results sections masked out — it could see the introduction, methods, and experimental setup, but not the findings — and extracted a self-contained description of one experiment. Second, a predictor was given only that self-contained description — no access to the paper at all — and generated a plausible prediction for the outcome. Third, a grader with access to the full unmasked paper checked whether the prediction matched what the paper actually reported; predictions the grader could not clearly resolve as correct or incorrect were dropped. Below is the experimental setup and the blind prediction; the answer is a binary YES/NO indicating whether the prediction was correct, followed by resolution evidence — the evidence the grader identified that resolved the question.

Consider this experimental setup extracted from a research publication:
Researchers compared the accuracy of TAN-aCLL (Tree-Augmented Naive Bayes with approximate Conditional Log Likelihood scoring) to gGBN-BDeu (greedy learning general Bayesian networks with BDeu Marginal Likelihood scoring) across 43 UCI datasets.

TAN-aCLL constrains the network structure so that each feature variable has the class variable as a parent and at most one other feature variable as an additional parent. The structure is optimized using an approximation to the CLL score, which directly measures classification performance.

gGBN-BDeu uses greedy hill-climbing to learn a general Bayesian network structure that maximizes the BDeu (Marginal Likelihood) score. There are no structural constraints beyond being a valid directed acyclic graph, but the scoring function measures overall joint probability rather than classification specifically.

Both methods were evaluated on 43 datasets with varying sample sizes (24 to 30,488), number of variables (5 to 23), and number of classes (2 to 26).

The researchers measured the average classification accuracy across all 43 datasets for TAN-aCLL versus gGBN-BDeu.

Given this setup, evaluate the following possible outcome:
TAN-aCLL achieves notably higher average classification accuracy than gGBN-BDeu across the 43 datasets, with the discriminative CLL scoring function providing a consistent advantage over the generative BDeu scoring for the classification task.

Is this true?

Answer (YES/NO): NO